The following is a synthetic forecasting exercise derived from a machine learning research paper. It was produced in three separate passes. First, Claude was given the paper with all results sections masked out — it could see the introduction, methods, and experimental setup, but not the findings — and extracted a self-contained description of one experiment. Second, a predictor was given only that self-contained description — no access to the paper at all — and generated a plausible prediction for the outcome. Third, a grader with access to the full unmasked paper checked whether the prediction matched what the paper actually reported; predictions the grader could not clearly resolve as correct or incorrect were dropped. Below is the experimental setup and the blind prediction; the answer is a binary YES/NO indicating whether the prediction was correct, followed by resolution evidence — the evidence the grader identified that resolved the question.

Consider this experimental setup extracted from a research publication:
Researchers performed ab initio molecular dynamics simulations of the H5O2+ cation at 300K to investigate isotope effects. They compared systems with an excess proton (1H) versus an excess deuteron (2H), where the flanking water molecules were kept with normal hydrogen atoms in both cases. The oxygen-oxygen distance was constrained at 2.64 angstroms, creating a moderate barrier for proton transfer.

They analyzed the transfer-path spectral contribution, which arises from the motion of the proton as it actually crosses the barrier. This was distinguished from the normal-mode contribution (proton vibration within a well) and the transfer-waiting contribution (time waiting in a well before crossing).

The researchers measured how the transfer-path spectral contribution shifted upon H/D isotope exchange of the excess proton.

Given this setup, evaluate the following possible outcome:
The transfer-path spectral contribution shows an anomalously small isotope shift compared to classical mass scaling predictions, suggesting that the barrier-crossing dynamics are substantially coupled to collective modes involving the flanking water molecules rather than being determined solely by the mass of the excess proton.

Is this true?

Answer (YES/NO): NO